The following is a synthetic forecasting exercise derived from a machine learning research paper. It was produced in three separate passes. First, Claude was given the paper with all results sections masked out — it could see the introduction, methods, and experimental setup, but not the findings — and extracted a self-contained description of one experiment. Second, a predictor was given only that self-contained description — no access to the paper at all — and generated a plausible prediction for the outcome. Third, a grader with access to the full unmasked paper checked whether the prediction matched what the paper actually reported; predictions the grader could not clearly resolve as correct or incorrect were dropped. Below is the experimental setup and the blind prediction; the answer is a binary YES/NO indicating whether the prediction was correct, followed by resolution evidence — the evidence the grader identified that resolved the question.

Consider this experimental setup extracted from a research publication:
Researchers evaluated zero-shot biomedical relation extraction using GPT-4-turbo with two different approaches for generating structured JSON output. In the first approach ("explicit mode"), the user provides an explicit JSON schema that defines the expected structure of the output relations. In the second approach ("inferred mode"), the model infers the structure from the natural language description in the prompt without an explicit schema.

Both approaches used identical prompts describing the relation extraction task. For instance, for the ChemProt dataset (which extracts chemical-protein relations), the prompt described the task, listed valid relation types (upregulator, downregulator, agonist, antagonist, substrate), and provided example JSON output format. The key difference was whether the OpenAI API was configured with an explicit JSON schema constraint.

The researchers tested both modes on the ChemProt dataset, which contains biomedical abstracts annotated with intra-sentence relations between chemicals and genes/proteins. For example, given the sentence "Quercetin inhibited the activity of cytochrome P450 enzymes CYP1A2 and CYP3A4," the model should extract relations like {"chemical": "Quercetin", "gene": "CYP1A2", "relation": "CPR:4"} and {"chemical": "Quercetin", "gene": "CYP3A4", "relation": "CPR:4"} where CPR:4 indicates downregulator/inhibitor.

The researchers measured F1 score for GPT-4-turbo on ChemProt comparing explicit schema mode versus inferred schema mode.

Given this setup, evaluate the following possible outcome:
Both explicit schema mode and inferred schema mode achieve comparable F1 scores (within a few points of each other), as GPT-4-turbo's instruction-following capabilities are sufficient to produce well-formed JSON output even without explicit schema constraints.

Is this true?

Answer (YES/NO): YES